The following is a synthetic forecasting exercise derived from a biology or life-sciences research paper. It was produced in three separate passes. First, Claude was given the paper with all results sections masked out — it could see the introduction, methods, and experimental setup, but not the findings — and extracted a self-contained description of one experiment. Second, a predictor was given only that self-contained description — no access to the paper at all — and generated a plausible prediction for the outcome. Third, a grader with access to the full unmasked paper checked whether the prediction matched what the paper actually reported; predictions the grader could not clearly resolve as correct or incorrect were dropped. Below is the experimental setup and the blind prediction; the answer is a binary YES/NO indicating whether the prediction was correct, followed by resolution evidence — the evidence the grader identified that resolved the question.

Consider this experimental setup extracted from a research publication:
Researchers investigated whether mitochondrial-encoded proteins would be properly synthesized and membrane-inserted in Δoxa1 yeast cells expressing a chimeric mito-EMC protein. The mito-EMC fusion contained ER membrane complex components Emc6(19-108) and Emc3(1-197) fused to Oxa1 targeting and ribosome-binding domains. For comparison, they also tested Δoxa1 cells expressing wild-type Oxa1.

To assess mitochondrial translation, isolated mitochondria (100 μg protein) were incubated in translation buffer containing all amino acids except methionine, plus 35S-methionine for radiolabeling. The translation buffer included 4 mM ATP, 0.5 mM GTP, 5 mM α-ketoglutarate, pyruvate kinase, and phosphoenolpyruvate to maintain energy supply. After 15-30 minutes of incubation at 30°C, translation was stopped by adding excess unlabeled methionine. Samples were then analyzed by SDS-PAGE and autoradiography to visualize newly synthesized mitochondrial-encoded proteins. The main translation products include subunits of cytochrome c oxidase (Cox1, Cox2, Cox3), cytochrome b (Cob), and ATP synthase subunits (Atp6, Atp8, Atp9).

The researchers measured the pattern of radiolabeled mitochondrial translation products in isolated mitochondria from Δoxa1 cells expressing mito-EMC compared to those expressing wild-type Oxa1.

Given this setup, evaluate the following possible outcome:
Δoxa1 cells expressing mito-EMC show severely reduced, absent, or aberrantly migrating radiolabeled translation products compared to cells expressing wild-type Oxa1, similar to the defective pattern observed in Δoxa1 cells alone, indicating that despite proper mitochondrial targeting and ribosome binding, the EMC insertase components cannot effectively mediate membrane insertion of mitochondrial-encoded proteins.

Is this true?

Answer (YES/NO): NO